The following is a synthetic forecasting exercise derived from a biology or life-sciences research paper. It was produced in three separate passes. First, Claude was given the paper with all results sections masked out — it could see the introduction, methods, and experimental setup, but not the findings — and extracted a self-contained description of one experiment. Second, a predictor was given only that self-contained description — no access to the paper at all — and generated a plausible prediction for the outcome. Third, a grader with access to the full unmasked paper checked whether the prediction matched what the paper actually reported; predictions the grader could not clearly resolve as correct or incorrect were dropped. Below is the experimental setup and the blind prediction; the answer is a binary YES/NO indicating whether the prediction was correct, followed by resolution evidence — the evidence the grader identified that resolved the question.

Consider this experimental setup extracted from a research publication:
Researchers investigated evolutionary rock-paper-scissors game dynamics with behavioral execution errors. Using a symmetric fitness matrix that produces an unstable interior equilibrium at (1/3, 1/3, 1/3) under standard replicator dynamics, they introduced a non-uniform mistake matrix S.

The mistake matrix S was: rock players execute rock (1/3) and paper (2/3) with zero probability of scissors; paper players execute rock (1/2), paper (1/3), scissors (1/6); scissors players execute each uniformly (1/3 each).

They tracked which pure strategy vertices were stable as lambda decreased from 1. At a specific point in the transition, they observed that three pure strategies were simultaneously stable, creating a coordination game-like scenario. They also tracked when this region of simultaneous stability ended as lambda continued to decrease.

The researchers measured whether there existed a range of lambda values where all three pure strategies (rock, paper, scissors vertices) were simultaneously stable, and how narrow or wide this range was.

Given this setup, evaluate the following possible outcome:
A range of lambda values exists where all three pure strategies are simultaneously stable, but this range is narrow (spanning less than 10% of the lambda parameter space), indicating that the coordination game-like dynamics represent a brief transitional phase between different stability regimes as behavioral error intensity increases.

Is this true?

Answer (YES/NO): YES